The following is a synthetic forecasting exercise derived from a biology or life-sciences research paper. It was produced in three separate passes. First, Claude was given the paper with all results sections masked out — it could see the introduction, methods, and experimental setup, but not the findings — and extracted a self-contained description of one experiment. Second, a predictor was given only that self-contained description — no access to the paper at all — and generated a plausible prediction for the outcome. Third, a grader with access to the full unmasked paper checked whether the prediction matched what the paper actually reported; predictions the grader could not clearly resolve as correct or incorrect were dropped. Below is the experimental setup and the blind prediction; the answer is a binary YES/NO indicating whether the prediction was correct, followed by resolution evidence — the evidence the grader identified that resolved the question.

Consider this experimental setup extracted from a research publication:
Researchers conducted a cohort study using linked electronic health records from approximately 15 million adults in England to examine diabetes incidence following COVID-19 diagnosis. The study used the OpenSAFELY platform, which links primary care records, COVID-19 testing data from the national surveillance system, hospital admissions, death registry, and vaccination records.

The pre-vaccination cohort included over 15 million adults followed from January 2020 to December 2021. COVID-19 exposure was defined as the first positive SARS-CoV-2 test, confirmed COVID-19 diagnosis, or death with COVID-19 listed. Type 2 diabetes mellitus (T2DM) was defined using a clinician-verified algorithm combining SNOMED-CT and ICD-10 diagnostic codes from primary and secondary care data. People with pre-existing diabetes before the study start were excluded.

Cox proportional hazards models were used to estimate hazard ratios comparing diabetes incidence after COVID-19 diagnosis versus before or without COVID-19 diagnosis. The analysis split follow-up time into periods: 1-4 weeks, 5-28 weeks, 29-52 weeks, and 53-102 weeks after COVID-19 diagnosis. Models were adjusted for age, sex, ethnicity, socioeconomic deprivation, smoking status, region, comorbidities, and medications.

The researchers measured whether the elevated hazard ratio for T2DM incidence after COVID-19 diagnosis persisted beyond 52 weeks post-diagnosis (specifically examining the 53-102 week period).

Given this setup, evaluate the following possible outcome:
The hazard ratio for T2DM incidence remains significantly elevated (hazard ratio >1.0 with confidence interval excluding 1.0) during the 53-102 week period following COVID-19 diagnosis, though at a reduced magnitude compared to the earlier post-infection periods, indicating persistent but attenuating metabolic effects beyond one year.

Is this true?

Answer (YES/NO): YES